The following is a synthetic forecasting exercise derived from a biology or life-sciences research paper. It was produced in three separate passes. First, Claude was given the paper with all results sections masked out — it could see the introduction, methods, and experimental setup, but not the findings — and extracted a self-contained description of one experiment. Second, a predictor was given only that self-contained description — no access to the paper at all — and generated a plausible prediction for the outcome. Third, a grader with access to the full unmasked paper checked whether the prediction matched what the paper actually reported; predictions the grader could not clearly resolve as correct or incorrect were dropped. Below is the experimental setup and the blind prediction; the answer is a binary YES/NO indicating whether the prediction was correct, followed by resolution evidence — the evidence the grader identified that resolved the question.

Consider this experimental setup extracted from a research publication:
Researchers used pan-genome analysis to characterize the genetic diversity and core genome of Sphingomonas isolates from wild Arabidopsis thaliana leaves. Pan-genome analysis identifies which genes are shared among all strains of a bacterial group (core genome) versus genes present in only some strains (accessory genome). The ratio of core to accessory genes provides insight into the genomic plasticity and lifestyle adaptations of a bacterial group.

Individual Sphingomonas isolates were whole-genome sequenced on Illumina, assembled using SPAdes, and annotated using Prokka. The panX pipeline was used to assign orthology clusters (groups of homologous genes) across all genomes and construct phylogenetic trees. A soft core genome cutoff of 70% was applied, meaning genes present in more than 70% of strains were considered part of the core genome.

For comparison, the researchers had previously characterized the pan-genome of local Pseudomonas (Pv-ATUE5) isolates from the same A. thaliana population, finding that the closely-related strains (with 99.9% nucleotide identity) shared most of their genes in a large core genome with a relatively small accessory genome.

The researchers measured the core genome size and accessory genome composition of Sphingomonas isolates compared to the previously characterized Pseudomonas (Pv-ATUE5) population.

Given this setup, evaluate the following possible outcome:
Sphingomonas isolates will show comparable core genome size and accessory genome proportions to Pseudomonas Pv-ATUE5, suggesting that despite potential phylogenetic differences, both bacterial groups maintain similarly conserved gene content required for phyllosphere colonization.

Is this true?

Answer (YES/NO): NO